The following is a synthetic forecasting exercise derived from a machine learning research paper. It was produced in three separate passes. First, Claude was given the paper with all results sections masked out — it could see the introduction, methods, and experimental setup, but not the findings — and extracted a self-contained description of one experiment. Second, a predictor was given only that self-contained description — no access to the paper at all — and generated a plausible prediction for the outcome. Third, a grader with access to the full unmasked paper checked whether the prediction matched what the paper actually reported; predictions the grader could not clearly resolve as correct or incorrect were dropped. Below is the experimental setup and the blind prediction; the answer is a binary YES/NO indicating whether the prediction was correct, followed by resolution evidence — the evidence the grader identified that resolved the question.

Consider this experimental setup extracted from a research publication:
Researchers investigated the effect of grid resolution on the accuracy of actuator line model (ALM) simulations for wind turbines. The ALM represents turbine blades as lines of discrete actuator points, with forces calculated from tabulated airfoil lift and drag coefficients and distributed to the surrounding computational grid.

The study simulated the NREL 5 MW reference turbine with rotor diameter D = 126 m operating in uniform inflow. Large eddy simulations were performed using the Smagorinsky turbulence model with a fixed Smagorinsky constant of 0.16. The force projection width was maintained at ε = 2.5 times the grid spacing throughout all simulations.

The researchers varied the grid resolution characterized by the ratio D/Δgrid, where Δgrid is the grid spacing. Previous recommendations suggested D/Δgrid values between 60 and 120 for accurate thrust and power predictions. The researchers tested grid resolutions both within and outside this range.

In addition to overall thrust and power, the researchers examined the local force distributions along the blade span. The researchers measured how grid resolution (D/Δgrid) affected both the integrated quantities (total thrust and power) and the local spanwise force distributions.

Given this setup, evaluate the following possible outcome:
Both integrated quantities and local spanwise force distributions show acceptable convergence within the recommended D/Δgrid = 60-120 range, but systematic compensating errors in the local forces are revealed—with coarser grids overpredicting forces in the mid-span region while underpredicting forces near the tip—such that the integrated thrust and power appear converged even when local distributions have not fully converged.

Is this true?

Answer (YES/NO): NO